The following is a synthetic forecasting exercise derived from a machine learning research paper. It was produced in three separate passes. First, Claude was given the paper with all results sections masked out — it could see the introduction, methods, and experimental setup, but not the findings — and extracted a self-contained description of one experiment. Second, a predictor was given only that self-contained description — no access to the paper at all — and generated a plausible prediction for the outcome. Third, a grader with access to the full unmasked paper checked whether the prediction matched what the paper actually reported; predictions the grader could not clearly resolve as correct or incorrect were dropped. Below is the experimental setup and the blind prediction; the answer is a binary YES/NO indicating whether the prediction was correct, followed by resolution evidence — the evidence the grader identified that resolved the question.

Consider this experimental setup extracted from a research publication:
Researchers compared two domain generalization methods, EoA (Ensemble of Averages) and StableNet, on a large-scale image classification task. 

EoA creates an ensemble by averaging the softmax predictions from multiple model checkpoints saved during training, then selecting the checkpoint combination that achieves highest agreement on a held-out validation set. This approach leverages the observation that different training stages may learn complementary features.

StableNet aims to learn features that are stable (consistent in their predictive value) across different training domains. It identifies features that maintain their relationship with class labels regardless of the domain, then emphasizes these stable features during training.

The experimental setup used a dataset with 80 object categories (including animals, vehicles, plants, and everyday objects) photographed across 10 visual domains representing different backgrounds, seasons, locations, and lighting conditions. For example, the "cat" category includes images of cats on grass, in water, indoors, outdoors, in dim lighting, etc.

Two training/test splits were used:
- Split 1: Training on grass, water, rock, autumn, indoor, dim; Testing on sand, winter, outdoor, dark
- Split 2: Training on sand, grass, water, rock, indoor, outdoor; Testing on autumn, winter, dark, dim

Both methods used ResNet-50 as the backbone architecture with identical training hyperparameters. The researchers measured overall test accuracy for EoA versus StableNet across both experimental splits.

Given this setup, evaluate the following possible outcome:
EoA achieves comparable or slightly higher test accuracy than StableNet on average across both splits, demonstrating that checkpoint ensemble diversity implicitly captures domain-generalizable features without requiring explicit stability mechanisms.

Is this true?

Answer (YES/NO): YES